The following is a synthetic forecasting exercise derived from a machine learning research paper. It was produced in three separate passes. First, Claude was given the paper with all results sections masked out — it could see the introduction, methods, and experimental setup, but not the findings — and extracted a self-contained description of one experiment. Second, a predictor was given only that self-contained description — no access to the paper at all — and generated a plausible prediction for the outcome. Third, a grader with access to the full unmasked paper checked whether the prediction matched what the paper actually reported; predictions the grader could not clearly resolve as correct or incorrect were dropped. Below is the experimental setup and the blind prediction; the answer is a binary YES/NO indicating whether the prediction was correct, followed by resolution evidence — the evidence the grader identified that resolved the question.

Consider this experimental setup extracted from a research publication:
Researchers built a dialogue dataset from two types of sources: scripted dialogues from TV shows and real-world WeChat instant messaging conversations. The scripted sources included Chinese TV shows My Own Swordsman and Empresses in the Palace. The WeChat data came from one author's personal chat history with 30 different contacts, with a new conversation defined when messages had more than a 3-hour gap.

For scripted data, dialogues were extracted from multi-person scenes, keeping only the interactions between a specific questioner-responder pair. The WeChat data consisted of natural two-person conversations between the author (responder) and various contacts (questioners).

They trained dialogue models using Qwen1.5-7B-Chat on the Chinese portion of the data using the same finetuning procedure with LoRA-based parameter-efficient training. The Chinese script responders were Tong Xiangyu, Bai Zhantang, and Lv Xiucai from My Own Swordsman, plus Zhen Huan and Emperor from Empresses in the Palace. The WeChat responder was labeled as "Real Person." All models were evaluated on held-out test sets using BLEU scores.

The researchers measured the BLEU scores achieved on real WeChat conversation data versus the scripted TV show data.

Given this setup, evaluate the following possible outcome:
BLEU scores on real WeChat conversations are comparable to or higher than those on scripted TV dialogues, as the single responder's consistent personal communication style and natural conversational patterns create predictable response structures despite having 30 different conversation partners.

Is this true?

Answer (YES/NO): YES